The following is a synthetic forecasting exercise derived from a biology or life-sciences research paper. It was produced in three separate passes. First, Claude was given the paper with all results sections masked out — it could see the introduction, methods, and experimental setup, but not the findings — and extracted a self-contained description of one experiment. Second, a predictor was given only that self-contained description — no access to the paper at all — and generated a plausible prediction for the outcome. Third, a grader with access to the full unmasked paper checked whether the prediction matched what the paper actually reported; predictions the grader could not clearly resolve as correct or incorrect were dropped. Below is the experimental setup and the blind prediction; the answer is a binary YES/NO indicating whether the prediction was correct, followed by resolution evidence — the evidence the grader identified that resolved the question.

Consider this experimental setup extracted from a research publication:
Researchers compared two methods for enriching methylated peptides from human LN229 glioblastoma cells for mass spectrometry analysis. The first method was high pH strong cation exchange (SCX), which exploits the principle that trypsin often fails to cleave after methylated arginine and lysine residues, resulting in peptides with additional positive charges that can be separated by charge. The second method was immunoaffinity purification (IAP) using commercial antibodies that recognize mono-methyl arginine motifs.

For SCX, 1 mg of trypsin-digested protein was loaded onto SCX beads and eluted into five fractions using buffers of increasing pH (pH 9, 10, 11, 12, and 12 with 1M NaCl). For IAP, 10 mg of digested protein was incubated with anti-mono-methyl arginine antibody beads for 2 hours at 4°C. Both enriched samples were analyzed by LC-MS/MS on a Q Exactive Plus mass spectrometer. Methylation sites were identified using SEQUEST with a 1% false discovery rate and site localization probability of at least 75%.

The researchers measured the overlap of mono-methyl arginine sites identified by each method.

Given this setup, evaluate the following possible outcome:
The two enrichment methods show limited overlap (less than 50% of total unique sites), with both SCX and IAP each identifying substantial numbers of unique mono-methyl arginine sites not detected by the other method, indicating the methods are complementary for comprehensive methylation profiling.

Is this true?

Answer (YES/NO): YES